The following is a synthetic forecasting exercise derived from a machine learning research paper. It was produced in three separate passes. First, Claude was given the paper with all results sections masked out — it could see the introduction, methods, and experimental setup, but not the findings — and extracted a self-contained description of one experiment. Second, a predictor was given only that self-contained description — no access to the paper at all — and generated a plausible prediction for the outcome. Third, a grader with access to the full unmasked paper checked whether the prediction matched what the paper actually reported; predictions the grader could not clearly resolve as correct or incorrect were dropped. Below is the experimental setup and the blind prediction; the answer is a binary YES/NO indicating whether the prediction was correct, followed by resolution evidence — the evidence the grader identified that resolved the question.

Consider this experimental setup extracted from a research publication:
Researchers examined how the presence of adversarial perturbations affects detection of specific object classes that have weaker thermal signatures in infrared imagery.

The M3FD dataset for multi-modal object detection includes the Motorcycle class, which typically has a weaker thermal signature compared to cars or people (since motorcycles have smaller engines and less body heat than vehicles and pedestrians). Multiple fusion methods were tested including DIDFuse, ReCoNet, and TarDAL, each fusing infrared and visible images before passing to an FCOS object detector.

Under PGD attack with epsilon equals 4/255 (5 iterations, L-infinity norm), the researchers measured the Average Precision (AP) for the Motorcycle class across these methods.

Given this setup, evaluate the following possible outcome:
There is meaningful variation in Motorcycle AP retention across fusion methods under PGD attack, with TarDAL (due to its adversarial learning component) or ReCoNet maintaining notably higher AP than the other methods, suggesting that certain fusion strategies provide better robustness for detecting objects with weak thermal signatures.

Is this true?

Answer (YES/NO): NO